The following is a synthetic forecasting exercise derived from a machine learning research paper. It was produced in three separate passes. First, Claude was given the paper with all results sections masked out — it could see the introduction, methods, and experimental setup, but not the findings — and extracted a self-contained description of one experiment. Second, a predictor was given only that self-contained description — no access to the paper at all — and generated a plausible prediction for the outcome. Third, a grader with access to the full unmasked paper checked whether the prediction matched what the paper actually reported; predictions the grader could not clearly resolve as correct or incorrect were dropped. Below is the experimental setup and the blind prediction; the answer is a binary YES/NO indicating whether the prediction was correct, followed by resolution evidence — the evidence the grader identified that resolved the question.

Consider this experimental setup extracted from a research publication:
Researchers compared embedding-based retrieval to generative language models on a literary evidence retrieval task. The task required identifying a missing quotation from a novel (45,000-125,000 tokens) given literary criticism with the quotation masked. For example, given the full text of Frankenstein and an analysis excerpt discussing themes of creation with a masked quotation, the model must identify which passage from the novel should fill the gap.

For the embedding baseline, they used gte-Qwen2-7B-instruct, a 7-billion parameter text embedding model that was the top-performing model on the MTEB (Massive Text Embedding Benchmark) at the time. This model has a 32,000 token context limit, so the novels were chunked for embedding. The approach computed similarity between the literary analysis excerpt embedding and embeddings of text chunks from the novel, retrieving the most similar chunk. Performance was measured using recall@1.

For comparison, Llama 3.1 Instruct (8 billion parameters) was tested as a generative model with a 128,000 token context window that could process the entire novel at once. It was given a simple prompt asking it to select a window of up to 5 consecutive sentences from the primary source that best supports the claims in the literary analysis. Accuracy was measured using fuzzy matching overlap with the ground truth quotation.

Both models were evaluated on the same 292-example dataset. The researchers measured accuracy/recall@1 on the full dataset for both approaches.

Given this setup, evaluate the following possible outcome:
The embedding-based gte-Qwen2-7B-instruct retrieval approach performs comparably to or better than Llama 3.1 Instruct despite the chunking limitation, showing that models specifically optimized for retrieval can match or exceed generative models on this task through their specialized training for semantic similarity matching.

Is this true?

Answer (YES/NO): NO